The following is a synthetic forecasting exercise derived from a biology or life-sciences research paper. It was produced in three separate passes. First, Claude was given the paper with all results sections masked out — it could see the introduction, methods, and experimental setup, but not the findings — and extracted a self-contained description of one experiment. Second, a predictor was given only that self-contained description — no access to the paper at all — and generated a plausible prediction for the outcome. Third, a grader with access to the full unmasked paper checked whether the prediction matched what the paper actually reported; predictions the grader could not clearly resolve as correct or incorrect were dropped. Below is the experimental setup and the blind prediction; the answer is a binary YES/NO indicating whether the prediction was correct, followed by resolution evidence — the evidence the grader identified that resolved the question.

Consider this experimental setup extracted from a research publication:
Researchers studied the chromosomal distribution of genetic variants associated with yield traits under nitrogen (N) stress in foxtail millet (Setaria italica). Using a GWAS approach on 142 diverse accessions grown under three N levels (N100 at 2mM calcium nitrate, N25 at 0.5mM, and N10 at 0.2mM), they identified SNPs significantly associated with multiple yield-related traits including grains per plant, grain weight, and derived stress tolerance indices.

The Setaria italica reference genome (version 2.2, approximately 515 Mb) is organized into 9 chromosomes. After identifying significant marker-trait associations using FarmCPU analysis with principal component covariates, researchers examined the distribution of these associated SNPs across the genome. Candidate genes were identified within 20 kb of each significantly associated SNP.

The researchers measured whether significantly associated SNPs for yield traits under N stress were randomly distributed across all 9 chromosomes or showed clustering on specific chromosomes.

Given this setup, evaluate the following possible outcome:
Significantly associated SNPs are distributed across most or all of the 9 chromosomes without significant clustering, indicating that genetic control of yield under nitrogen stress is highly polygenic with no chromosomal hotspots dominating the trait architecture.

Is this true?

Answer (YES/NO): NO